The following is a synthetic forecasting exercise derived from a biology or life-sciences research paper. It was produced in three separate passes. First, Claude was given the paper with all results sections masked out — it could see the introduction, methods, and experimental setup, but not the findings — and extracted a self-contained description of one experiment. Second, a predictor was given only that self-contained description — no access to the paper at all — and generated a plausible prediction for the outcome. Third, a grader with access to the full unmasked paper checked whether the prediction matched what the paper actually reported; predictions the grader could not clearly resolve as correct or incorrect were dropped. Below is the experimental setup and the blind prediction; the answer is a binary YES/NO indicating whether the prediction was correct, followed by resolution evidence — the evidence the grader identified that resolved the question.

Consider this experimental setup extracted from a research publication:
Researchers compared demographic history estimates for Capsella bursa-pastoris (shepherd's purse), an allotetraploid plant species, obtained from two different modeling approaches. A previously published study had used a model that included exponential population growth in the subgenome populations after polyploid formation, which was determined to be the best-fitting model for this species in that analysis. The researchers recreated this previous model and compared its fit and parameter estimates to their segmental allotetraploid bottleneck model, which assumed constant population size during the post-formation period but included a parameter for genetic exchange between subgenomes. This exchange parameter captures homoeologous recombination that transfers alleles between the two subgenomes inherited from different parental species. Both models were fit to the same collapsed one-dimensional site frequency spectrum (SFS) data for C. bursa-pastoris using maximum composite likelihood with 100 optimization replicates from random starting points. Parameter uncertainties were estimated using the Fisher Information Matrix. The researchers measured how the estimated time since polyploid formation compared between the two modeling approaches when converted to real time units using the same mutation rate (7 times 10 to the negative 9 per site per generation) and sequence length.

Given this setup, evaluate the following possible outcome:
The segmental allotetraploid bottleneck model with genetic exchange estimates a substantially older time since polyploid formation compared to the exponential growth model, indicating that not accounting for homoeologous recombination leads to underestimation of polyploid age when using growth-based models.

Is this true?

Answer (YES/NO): NO